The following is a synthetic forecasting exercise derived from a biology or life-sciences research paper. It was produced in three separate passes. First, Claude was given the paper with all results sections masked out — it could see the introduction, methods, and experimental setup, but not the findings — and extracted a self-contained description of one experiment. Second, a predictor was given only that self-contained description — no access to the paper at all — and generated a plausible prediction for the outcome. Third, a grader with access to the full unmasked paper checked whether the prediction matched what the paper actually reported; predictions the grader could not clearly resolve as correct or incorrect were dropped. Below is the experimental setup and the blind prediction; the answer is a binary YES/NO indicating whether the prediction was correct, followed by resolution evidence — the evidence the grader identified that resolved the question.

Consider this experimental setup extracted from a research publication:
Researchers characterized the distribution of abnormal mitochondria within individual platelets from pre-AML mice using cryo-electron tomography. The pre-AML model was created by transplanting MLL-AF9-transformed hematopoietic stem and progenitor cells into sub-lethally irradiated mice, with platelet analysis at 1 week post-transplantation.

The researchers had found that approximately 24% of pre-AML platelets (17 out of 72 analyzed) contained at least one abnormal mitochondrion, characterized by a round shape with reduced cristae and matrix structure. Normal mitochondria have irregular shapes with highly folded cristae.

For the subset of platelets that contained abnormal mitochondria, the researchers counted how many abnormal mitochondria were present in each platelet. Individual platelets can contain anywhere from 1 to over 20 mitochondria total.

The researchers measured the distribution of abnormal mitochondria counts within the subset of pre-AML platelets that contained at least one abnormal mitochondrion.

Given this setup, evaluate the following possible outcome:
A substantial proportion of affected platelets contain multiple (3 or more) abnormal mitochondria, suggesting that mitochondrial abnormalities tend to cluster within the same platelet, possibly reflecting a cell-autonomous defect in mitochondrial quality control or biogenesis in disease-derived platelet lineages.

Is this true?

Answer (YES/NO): NO